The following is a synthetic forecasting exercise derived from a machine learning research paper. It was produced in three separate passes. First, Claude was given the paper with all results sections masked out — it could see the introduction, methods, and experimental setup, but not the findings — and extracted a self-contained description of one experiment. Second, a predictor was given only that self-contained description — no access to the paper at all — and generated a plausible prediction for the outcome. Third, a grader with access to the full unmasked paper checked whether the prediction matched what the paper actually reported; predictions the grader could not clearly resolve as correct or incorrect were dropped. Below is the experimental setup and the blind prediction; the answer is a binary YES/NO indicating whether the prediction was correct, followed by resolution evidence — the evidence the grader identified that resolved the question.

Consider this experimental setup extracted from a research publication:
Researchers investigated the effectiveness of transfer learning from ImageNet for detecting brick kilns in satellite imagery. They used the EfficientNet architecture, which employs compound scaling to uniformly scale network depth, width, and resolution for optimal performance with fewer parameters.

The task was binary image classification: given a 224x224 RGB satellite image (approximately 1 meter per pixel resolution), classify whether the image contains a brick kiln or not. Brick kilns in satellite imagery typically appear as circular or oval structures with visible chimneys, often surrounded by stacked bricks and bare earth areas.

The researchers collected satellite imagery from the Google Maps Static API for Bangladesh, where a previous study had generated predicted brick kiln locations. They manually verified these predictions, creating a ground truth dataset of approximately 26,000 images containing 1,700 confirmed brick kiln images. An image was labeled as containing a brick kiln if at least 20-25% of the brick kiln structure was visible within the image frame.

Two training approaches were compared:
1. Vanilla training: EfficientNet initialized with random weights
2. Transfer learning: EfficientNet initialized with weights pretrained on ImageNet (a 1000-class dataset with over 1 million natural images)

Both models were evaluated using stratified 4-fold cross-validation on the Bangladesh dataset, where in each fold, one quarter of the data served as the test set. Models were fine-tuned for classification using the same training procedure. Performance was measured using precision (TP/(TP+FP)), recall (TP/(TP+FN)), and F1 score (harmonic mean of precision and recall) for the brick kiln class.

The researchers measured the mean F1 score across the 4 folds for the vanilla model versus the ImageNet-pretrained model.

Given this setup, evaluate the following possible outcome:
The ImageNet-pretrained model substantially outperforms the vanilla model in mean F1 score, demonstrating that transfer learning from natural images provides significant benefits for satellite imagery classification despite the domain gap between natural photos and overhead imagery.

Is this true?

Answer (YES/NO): YES